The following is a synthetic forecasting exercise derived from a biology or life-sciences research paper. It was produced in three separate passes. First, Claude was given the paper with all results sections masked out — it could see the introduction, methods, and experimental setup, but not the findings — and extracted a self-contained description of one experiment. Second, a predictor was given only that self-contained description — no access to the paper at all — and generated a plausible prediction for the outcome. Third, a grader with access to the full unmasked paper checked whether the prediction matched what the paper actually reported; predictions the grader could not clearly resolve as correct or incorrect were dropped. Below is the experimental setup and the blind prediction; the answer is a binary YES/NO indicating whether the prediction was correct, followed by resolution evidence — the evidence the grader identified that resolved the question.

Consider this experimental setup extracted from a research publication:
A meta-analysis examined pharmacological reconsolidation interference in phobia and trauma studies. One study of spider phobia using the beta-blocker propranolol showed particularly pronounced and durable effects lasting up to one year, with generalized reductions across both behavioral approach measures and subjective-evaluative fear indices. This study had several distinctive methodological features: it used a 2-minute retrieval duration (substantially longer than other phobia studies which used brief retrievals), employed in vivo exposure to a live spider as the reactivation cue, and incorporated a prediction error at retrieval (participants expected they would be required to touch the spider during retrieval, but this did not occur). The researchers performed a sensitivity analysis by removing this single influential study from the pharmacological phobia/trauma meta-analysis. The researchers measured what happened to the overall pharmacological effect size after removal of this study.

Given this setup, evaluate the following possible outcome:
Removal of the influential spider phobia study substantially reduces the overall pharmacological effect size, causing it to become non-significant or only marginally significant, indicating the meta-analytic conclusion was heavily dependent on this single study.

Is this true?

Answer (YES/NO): YES